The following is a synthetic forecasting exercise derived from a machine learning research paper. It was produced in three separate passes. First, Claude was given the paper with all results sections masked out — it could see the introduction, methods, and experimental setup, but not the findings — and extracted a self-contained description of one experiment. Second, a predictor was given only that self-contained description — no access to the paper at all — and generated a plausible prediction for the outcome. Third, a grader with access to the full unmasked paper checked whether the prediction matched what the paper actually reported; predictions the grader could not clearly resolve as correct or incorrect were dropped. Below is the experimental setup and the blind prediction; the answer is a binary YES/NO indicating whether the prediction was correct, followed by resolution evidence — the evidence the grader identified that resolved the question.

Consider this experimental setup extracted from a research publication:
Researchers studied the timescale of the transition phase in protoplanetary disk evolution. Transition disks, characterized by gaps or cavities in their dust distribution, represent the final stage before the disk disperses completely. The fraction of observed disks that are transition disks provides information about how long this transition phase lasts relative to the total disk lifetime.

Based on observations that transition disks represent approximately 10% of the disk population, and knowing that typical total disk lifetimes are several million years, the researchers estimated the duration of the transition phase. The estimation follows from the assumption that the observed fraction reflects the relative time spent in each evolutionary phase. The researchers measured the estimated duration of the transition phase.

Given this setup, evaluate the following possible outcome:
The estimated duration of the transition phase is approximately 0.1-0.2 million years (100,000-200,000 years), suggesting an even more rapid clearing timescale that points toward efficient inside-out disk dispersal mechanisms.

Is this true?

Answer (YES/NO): NO